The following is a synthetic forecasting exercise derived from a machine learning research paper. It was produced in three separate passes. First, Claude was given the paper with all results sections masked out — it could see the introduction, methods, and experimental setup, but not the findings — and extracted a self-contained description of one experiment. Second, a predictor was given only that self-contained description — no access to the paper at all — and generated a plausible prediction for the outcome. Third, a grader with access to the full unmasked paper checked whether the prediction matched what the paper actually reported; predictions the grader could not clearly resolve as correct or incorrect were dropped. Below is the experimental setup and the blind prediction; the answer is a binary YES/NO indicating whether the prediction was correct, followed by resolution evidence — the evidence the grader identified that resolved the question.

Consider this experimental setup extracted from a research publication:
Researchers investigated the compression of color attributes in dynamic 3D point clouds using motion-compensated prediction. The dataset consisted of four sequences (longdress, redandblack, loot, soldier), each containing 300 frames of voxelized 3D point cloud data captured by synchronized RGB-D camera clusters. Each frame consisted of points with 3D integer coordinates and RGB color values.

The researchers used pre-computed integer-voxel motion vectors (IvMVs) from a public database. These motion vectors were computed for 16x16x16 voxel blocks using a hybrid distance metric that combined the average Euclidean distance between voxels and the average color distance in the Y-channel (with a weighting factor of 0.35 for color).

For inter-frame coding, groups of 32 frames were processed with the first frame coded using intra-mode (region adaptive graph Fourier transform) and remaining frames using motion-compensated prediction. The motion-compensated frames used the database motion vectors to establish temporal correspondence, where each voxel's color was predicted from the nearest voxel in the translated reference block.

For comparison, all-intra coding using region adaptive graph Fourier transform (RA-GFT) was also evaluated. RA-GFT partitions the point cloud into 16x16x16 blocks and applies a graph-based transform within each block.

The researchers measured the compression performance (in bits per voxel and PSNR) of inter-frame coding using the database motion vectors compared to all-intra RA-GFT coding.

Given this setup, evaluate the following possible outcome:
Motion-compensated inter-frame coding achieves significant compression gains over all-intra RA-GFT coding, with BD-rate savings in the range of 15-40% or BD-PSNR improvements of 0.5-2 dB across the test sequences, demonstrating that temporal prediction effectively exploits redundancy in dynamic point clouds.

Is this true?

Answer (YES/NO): NO